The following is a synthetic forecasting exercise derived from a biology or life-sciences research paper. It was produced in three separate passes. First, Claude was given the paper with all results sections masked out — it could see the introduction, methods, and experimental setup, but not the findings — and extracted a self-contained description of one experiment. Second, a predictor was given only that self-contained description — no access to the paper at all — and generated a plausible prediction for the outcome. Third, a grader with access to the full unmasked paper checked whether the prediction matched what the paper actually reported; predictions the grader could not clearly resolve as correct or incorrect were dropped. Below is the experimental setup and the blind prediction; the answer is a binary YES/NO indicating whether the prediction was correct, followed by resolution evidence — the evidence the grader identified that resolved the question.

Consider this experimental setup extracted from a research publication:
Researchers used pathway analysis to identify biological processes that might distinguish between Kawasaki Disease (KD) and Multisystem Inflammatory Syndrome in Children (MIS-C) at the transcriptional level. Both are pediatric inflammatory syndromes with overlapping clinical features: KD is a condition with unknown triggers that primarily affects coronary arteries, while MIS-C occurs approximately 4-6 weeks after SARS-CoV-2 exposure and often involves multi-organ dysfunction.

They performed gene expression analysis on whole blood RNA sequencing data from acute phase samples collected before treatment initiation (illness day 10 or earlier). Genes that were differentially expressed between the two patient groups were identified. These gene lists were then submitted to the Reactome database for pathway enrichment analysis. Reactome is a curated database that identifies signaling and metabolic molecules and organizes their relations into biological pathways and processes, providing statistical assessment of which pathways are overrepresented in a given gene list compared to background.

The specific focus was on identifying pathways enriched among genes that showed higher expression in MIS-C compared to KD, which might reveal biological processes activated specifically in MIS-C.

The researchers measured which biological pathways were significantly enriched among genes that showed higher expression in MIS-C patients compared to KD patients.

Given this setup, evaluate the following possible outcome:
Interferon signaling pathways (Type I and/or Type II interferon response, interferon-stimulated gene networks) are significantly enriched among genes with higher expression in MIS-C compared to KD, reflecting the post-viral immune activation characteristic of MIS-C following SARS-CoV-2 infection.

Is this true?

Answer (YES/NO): YES